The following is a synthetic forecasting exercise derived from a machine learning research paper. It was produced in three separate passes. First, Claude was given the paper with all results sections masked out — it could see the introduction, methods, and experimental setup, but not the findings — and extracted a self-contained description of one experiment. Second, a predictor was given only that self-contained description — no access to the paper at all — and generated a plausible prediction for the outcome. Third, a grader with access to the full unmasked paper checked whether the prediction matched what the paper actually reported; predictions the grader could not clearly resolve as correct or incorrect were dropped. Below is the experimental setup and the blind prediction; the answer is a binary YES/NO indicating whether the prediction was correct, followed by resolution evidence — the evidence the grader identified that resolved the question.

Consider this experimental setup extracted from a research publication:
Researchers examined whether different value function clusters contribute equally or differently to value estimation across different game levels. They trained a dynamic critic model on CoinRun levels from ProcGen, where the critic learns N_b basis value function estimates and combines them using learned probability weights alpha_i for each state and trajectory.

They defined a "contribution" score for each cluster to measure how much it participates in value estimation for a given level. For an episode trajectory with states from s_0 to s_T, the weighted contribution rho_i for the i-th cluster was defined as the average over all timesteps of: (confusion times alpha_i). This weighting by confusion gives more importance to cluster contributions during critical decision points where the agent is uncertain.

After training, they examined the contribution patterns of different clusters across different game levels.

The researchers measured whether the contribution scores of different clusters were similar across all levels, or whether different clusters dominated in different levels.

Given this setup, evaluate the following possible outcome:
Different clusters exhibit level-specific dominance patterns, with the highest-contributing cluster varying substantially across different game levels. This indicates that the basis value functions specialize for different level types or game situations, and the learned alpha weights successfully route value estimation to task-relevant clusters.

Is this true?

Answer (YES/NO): YES